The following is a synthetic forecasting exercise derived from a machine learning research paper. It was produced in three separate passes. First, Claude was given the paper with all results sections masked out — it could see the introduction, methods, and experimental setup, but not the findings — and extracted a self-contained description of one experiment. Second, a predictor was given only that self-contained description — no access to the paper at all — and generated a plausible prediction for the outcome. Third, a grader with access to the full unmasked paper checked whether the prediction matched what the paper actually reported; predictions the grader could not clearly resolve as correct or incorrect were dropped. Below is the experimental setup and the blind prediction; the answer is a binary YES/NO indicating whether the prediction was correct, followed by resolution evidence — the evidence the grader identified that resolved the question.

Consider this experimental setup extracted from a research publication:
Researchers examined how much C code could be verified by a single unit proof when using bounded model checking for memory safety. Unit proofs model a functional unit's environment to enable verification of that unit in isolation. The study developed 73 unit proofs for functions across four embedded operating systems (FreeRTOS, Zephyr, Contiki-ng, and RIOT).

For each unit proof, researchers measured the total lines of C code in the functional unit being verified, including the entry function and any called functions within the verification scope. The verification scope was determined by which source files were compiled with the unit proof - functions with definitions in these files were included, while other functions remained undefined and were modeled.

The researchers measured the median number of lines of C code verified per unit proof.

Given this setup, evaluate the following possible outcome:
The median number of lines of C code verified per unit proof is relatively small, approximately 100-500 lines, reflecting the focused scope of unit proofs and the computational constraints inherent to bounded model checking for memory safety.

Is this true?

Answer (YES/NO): YES